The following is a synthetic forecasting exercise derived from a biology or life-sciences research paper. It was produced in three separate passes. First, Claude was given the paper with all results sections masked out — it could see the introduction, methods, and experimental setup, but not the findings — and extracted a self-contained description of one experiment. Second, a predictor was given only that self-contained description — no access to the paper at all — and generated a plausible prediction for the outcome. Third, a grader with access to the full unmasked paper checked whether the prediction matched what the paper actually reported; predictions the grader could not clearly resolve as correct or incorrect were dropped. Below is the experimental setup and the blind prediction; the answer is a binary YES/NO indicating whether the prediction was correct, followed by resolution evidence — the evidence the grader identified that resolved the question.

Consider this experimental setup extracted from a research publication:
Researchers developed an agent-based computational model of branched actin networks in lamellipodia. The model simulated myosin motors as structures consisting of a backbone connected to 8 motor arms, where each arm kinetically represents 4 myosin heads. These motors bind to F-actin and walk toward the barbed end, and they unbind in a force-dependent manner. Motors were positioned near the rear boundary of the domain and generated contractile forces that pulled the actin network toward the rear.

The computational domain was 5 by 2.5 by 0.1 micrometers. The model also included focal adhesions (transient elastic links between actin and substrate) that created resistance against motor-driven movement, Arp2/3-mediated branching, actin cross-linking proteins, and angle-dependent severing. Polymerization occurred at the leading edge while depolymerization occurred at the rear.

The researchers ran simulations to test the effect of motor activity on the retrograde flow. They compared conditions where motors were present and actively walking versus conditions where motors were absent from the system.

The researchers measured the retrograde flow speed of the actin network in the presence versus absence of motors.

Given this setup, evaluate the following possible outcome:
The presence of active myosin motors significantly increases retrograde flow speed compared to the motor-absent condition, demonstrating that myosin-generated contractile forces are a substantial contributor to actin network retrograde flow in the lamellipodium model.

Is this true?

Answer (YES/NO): YES